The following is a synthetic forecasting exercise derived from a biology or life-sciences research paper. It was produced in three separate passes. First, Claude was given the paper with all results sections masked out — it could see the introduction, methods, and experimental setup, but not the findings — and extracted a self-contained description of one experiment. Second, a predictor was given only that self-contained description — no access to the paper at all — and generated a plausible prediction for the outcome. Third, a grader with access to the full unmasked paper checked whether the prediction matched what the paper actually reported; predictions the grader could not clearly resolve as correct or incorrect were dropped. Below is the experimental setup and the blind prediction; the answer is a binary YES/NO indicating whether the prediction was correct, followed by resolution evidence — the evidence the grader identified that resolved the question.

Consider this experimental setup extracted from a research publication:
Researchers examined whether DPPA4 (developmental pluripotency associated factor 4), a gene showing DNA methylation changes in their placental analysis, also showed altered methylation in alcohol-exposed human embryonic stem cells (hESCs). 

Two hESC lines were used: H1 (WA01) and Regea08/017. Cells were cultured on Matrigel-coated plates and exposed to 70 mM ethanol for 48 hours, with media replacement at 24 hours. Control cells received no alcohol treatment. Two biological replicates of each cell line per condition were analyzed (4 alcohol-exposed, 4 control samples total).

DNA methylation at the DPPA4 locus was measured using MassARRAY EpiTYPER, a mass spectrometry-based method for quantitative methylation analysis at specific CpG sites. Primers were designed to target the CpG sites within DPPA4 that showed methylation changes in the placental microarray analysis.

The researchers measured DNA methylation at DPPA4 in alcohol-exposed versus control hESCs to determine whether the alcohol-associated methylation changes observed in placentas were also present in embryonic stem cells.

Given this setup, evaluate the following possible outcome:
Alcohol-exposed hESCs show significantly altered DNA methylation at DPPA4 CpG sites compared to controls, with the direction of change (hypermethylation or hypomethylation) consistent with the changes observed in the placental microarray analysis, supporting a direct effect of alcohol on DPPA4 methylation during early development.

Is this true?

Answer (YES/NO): NO